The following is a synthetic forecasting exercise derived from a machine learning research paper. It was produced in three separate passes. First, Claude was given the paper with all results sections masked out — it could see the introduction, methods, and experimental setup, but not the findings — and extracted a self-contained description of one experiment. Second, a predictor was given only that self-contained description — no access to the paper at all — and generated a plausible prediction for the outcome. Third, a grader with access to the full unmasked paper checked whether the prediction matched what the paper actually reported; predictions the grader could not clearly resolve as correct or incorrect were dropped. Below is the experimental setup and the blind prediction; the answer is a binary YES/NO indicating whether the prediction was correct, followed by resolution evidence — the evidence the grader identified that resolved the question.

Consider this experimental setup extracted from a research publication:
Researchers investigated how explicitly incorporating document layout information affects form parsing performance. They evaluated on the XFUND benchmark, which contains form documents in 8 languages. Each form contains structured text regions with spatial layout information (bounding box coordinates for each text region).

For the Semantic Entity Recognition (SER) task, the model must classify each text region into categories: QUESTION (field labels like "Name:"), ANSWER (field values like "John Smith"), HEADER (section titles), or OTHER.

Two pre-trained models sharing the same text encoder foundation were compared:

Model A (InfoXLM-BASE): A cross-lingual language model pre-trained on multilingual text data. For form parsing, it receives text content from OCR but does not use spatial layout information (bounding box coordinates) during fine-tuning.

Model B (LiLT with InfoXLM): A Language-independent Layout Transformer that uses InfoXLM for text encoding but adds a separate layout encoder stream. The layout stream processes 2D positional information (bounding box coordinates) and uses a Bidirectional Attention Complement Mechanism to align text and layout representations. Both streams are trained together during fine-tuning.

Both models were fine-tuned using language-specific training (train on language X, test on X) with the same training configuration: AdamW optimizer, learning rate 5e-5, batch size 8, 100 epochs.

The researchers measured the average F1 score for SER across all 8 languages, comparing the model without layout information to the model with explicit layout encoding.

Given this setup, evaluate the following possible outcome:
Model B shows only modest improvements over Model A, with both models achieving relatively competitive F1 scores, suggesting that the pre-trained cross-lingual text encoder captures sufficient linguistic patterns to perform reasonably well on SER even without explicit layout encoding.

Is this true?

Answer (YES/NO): NO